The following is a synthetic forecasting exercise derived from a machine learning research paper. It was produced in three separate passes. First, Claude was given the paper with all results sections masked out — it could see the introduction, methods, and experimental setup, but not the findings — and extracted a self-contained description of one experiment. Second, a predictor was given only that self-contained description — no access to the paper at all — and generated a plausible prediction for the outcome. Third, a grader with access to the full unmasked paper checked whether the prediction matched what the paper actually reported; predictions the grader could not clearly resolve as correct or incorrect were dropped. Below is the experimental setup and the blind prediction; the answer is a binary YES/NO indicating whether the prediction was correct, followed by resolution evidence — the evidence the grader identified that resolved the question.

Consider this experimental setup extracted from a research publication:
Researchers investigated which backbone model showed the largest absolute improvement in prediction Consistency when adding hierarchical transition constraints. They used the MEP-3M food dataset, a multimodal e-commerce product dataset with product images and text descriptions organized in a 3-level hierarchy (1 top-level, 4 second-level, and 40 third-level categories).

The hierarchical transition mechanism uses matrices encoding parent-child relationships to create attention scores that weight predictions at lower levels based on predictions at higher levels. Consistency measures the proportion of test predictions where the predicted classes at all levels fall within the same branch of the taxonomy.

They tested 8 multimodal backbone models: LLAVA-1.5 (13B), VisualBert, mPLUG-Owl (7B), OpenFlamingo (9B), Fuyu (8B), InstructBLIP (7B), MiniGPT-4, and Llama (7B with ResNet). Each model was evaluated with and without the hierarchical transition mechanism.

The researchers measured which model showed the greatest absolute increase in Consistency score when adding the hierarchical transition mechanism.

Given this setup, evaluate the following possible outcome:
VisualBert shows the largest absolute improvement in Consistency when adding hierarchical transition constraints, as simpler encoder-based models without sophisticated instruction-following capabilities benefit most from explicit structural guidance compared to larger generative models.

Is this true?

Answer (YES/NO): NO